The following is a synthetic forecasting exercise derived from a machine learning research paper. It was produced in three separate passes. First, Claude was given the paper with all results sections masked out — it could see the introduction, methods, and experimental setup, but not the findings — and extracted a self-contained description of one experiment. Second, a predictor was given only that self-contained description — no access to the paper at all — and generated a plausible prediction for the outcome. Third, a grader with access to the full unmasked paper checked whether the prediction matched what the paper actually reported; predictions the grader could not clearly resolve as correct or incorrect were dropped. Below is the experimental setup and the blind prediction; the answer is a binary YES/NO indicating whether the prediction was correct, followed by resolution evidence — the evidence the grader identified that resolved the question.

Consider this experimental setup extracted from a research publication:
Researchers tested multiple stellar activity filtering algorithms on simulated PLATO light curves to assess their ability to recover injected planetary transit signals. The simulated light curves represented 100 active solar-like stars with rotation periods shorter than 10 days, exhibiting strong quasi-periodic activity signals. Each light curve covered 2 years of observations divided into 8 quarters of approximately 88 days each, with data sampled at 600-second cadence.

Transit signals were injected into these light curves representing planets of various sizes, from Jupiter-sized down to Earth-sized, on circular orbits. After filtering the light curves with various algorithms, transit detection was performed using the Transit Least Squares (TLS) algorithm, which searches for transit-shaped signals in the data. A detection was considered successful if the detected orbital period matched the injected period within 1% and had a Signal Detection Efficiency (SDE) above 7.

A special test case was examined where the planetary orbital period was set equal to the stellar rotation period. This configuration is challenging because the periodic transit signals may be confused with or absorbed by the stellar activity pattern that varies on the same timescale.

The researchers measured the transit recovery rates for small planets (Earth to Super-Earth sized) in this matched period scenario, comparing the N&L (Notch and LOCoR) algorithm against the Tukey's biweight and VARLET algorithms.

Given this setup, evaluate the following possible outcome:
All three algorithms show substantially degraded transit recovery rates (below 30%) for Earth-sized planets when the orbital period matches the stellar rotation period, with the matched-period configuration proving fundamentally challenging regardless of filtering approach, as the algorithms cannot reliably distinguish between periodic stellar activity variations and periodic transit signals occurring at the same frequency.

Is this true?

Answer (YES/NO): NO